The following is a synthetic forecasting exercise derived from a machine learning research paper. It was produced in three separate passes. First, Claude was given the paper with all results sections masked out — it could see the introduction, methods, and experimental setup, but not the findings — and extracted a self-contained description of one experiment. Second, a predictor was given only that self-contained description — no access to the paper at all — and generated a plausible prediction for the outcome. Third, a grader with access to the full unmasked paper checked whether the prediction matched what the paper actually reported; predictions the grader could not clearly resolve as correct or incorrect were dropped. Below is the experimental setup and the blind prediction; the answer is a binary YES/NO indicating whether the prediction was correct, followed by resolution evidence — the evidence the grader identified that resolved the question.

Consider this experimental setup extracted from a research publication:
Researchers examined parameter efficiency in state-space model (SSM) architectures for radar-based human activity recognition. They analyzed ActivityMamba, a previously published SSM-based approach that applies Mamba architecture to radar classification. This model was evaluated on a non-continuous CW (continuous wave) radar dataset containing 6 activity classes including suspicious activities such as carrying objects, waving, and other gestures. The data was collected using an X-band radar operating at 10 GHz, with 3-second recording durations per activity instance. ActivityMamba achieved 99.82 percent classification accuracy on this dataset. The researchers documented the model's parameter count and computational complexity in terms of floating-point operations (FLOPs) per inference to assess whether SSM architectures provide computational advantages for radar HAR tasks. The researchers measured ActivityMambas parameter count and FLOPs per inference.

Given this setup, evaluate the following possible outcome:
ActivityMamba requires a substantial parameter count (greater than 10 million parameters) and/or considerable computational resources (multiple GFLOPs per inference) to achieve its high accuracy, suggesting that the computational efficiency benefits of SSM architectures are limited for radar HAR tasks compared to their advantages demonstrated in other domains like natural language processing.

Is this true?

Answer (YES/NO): NO